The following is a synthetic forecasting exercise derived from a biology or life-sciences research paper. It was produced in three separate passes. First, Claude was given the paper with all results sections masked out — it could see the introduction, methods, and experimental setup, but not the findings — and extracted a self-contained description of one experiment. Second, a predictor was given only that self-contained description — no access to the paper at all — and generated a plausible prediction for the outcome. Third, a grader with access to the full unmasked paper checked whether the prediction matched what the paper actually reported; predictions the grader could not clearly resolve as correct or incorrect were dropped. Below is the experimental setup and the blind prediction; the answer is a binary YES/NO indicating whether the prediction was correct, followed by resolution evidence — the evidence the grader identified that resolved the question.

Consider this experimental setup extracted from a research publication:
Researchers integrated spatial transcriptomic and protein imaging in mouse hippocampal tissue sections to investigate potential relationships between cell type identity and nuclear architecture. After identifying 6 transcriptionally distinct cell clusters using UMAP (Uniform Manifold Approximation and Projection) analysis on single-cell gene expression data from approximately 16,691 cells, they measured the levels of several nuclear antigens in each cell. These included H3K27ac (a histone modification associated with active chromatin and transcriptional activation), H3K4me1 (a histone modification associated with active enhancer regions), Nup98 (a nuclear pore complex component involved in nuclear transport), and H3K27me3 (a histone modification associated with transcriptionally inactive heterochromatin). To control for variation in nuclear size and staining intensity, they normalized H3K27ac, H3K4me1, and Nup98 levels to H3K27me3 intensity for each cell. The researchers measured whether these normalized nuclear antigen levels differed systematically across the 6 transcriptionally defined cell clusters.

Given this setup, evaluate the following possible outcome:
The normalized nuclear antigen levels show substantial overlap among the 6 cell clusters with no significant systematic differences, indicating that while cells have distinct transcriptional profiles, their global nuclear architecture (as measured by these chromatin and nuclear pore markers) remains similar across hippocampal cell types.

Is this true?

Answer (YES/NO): NO